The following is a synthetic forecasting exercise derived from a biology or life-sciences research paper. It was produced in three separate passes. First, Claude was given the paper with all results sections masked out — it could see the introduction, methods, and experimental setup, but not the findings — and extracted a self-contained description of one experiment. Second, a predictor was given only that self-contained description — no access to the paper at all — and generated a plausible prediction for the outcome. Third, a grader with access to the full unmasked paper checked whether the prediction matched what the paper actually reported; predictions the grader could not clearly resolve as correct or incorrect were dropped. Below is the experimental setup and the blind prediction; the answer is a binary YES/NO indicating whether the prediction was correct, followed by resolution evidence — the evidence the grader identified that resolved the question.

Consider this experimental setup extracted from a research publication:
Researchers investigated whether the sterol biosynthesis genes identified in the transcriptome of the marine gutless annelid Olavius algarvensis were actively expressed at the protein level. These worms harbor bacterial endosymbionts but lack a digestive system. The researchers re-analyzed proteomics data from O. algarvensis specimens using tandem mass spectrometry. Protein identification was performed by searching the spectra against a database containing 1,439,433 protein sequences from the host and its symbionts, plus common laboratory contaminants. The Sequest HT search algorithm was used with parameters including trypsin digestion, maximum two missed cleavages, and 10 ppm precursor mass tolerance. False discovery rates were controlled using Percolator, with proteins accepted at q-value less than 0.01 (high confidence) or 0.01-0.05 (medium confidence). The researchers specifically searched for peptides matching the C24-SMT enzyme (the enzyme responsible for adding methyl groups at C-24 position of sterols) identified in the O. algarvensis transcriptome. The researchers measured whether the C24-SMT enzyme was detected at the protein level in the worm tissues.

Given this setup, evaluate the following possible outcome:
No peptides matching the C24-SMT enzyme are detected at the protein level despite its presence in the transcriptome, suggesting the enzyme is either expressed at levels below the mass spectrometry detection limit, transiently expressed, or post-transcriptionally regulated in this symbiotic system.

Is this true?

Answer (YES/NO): NO